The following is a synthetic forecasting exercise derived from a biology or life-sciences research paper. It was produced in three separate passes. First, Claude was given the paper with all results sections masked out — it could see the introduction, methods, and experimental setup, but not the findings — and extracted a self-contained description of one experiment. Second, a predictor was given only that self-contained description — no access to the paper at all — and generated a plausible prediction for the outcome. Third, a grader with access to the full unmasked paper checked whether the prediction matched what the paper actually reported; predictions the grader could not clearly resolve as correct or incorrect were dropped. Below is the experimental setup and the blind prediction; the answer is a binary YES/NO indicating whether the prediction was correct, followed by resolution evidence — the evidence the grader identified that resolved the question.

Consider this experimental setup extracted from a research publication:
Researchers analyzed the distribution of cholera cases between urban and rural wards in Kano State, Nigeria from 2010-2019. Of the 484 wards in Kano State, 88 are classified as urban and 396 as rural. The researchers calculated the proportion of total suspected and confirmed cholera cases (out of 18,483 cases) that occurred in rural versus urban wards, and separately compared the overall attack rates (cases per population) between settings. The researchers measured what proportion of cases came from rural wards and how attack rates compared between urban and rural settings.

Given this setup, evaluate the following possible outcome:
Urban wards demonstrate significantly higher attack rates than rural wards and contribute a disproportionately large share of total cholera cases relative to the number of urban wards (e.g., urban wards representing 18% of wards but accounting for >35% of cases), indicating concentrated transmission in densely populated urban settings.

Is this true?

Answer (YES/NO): NO